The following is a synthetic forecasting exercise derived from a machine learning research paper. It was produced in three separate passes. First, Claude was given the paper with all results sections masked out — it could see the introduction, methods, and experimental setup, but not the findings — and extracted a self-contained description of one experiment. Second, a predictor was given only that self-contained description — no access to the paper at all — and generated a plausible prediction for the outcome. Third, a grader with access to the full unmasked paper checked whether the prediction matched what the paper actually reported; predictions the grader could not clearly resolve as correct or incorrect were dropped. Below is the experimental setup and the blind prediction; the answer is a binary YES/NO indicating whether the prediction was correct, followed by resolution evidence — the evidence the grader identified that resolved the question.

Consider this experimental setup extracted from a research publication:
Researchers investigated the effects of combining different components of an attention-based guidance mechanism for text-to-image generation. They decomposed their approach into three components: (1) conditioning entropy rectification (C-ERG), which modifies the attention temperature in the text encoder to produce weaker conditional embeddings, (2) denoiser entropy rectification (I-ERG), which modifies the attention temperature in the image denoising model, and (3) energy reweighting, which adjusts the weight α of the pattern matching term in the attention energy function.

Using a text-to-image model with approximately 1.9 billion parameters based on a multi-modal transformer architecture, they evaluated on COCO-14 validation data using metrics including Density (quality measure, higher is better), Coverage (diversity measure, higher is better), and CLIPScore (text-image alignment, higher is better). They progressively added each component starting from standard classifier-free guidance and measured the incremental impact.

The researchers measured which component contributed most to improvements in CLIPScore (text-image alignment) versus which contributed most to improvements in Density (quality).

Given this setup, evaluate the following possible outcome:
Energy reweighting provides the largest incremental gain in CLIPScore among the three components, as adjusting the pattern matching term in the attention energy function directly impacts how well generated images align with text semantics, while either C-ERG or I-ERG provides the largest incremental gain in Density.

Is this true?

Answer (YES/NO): NO